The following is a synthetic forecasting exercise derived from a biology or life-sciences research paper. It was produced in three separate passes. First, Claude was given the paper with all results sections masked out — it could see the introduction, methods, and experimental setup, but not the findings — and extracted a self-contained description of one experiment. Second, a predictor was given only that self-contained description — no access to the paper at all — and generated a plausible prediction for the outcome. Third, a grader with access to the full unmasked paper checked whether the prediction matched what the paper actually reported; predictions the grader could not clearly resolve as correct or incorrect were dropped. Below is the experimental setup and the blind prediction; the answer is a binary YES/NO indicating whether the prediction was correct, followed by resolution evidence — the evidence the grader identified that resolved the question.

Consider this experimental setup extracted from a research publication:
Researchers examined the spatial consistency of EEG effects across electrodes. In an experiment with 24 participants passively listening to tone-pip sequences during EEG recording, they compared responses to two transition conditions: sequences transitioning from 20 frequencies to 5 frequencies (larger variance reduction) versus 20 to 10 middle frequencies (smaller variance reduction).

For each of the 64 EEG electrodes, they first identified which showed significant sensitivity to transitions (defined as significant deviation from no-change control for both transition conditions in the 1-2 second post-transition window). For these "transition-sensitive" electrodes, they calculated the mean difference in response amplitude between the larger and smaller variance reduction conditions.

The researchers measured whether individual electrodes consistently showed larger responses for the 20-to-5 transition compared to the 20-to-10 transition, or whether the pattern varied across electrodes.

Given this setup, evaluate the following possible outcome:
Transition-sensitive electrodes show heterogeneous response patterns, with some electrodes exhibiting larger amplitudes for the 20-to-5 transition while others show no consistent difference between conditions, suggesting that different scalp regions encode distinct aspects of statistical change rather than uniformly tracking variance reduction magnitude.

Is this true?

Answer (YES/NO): NO